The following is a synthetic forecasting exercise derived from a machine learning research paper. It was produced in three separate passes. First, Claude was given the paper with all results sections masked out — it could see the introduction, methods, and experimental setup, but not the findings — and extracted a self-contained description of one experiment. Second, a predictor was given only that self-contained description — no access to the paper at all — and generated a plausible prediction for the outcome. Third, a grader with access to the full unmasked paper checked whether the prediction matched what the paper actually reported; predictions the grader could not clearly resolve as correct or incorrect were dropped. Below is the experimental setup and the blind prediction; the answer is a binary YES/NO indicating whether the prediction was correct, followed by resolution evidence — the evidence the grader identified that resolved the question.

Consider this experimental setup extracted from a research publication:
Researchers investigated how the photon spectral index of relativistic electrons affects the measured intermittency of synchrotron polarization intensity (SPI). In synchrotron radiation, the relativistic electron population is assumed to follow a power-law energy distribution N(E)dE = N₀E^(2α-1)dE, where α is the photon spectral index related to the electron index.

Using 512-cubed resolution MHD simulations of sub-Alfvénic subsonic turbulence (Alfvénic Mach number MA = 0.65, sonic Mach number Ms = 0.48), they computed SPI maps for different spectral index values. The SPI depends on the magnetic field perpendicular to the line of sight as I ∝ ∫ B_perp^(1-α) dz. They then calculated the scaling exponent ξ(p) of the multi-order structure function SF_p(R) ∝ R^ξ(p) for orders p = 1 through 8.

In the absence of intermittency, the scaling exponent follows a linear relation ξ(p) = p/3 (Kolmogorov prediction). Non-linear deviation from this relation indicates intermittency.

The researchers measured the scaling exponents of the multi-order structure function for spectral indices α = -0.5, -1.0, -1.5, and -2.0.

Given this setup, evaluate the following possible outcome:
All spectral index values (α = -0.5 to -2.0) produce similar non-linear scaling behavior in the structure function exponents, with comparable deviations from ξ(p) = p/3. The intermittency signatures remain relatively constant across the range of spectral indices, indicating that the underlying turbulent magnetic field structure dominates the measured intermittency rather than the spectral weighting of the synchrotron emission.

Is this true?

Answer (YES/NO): NO